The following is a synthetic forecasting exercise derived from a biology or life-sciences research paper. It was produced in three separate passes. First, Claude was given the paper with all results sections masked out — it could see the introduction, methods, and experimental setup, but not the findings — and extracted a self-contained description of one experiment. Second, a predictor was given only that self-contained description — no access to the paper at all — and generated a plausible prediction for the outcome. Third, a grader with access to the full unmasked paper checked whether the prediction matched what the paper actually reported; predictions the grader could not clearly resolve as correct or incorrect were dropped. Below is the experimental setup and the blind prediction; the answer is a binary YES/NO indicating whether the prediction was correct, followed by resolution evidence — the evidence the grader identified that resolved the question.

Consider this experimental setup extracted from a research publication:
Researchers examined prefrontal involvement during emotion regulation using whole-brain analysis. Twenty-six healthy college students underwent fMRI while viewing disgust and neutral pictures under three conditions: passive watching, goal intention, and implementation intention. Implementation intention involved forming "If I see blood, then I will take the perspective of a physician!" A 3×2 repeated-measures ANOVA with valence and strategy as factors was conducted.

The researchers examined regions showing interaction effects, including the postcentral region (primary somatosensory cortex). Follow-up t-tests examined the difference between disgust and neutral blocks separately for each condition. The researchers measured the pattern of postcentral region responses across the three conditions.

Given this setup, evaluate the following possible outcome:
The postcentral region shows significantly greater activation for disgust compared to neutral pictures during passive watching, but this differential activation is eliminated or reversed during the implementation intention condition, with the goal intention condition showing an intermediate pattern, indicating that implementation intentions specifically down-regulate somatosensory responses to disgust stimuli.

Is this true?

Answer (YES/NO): NO